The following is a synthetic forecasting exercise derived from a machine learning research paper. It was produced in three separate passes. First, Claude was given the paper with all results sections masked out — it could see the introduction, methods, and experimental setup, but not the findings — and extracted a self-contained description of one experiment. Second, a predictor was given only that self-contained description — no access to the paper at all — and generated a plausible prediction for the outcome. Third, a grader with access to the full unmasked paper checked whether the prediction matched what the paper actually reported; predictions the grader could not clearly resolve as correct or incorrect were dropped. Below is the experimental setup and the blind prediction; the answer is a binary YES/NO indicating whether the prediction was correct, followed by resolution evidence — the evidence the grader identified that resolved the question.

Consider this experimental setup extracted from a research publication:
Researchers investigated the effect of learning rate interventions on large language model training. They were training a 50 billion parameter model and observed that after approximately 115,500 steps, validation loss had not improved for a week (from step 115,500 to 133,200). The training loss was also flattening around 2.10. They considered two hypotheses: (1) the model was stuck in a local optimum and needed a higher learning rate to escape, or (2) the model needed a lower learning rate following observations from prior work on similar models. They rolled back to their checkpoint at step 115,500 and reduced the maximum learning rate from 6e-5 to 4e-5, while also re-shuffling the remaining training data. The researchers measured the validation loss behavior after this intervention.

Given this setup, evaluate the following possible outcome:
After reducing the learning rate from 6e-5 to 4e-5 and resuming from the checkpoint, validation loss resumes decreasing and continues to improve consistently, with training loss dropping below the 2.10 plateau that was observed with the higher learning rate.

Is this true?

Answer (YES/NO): NO